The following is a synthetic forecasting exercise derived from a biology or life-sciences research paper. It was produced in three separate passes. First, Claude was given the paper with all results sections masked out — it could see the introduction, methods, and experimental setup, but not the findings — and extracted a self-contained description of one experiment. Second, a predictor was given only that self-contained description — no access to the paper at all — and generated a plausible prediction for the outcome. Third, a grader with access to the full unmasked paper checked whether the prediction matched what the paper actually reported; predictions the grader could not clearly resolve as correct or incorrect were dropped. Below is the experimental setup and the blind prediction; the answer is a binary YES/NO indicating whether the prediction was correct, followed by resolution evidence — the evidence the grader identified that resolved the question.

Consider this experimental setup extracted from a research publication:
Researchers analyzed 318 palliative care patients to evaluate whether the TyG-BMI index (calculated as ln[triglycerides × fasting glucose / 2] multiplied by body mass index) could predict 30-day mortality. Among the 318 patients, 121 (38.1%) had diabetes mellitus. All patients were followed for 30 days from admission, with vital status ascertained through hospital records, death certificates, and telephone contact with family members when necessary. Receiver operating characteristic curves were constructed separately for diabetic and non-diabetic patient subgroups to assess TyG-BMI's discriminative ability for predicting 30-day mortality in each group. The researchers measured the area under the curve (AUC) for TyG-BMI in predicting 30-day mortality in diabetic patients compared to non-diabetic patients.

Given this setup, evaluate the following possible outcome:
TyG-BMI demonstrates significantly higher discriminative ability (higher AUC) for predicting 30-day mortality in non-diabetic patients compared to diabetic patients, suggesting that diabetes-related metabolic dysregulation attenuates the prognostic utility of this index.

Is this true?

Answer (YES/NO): NO